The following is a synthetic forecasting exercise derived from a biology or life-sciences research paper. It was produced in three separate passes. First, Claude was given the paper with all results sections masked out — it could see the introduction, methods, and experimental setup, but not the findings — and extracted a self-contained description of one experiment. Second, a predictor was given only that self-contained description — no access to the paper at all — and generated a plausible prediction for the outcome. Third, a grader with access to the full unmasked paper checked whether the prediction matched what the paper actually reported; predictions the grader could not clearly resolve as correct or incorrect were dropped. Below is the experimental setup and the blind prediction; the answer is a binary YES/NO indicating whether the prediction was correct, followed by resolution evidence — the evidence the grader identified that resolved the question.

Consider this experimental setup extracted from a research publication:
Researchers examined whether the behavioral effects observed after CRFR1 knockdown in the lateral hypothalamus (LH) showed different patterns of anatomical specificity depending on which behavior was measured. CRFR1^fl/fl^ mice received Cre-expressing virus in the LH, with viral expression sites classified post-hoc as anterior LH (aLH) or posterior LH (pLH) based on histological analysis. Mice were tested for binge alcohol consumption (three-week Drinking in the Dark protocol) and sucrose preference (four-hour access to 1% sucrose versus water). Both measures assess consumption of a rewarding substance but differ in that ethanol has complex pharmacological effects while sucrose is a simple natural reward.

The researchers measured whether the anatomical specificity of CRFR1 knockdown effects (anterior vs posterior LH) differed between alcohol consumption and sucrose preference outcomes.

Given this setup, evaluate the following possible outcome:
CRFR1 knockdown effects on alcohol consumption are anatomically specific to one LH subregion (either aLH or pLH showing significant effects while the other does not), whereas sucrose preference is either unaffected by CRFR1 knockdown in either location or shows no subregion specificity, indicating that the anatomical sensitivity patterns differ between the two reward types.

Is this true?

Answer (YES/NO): YES